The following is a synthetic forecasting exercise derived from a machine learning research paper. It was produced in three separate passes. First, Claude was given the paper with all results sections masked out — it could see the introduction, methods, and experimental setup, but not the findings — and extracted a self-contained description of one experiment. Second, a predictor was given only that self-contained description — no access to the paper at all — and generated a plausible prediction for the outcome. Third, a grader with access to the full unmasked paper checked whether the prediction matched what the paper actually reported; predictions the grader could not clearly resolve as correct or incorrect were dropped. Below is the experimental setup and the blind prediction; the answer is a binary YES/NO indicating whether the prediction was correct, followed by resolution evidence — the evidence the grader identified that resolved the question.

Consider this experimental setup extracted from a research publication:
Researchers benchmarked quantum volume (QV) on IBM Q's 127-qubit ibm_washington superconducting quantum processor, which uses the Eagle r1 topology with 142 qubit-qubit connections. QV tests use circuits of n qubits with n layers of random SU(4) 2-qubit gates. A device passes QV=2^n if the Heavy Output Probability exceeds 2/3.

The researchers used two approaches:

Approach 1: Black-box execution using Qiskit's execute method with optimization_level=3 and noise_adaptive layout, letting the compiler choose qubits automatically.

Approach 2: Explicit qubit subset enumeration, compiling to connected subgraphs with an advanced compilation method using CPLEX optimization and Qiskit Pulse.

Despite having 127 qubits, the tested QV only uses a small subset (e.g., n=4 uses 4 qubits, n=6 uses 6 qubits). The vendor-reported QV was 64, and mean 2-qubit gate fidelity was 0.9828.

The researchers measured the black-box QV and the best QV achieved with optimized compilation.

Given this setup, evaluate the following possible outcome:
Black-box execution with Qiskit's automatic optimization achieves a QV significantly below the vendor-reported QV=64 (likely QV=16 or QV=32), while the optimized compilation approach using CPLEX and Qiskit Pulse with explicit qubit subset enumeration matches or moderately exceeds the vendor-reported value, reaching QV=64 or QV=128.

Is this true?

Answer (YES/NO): NO